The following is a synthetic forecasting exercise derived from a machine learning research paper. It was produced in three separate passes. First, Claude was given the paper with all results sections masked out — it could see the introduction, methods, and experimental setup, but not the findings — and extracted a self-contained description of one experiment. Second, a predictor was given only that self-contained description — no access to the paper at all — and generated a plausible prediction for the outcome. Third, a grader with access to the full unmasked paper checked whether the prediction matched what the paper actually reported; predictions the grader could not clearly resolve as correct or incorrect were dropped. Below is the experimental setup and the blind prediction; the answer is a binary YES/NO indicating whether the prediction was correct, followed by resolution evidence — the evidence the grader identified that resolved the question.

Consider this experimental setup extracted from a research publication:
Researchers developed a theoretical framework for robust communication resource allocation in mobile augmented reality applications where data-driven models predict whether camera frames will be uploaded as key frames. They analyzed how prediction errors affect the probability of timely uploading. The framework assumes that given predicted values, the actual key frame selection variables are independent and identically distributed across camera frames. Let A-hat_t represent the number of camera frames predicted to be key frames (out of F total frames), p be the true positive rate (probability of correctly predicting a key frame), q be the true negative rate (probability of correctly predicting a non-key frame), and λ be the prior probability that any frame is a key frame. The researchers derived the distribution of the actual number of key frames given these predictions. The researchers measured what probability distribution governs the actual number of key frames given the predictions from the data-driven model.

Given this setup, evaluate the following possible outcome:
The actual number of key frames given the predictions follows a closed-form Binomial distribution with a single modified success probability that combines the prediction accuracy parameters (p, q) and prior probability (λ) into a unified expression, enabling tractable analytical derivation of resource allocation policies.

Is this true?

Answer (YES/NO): NO